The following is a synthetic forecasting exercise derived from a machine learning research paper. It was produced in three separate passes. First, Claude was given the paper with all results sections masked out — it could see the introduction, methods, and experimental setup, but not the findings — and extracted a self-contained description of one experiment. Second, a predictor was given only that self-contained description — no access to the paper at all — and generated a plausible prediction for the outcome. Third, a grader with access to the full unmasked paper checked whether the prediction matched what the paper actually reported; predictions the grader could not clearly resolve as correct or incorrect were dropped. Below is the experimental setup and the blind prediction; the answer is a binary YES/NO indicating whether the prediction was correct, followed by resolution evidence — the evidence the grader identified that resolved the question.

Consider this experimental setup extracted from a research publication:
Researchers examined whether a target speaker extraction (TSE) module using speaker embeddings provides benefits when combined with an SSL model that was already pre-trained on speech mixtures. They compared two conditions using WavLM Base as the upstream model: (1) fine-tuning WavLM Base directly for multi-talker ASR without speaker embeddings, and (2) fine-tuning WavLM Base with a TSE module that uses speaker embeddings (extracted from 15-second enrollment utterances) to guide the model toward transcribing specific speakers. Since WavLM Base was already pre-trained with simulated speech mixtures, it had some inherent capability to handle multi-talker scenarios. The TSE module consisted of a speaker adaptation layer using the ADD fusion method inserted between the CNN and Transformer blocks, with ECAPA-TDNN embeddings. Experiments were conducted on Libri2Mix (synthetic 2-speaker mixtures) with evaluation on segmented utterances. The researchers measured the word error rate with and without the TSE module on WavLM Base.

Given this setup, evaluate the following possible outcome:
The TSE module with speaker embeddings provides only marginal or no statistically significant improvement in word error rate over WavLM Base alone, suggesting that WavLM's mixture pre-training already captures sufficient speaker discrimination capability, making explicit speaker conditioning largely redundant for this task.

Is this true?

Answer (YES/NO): NO